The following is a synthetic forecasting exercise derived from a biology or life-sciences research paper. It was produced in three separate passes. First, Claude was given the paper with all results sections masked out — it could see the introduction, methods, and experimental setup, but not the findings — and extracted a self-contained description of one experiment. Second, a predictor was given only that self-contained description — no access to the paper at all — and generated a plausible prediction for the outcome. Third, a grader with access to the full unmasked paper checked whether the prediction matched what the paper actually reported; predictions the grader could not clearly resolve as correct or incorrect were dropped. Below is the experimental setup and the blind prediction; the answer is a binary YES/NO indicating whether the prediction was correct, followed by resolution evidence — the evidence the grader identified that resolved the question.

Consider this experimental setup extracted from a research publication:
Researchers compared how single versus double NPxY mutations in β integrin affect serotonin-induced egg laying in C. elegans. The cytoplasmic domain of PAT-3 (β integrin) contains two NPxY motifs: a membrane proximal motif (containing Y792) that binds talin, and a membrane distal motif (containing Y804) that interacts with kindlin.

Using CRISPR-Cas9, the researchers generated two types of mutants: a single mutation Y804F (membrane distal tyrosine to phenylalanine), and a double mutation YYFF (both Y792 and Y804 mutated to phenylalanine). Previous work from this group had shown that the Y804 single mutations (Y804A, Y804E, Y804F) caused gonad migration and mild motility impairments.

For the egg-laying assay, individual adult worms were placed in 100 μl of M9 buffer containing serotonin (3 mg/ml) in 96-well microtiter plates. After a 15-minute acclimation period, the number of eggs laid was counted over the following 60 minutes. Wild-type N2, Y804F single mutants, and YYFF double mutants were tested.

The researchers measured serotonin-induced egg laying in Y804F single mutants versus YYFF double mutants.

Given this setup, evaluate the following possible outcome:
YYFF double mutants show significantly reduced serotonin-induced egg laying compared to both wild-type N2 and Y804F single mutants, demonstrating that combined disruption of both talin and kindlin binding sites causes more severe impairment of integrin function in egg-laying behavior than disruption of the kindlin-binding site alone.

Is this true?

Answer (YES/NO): NO